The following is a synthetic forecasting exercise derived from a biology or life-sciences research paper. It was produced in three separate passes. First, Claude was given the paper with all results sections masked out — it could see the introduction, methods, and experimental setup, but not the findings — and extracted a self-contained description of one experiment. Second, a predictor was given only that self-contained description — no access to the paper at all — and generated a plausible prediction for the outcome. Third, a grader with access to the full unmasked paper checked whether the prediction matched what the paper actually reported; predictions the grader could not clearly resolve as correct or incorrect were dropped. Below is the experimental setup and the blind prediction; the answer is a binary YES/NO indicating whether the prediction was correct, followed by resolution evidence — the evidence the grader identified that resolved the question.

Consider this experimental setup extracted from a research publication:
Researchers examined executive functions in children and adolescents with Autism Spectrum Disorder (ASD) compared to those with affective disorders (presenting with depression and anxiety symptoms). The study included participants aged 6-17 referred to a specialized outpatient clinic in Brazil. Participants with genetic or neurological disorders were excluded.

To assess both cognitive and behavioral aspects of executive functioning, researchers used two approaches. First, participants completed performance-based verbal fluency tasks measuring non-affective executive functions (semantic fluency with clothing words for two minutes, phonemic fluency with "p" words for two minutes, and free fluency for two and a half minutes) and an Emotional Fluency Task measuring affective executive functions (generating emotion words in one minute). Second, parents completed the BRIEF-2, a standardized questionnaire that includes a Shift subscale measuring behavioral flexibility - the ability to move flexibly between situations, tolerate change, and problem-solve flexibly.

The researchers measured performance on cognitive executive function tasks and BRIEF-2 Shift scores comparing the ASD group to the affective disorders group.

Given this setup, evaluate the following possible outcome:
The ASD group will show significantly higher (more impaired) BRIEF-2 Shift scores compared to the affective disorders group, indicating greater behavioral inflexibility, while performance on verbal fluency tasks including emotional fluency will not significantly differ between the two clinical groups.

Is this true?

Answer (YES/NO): NO